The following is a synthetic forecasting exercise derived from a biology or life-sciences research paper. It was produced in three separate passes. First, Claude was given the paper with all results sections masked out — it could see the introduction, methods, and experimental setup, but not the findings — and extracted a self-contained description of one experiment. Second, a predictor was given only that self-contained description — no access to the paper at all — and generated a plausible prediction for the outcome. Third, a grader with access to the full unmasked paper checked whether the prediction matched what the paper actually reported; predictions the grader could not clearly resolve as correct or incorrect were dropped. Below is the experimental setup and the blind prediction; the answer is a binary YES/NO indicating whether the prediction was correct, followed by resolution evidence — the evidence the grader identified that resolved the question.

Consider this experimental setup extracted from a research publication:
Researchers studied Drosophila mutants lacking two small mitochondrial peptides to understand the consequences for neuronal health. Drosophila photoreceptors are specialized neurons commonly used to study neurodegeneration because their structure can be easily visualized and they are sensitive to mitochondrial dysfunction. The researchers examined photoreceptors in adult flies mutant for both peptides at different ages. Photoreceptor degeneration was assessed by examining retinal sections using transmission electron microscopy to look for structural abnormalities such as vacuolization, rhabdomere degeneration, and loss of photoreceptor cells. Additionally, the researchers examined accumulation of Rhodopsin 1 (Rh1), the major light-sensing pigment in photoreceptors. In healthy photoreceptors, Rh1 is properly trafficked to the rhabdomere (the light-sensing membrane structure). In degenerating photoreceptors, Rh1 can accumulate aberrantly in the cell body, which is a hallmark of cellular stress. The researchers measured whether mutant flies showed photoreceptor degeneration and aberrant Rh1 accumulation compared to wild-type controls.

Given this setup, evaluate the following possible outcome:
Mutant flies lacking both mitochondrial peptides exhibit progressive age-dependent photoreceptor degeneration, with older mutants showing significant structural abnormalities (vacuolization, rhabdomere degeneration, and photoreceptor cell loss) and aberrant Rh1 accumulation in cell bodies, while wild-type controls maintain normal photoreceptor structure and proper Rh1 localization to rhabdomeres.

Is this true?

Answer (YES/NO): NO